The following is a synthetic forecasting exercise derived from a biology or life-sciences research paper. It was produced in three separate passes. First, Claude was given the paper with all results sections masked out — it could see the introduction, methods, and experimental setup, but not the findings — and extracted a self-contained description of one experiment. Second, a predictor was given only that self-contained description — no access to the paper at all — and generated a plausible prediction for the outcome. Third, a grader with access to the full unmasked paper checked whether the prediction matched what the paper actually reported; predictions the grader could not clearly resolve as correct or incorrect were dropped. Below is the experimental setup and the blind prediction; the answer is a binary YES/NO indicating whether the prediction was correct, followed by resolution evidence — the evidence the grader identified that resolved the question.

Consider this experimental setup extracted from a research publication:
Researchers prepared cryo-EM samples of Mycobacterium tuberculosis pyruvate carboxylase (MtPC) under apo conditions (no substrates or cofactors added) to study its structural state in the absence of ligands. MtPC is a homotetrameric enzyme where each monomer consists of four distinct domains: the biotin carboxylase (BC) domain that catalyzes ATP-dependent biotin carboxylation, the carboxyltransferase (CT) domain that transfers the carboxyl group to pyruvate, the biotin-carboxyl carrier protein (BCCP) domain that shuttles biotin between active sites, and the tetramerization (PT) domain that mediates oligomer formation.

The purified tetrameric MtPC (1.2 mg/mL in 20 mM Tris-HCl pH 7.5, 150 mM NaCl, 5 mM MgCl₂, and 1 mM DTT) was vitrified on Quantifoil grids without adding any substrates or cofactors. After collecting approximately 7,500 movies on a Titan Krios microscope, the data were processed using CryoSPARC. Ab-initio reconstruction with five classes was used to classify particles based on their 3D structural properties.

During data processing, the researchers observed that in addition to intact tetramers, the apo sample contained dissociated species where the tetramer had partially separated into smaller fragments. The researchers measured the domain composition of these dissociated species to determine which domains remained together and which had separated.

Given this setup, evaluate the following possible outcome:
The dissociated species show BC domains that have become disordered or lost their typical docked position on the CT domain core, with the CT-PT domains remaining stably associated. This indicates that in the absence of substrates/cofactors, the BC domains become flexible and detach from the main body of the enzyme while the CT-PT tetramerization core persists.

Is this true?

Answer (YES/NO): NO